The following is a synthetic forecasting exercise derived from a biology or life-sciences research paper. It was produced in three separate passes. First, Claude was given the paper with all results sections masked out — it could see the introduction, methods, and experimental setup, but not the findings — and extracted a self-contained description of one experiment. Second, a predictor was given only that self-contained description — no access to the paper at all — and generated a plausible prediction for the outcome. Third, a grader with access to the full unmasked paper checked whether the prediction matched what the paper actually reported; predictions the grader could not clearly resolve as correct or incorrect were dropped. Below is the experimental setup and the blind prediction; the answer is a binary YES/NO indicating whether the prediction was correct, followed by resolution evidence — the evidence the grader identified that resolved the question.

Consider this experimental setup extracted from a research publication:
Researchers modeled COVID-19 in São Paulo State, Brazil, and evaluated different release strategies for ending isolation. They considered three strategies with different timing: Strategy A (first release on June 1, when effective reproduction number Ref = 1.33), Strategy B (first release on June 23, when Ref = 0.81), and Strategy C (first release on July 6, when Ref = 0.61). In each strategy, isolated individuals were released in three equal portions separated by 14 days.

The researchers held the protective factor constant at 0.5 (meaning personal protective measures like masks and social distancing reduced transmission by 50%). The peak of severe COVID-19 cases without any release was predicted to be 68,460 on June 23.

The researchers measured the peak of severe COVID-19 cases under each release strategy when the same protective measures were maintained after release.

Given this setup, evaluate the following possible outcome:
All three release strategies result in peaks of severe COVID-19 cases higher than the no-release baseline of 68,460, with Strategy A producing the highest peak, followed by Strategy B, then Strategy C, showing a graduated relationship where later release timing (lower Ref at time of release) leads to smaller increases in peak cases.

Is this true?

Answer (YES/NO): YES